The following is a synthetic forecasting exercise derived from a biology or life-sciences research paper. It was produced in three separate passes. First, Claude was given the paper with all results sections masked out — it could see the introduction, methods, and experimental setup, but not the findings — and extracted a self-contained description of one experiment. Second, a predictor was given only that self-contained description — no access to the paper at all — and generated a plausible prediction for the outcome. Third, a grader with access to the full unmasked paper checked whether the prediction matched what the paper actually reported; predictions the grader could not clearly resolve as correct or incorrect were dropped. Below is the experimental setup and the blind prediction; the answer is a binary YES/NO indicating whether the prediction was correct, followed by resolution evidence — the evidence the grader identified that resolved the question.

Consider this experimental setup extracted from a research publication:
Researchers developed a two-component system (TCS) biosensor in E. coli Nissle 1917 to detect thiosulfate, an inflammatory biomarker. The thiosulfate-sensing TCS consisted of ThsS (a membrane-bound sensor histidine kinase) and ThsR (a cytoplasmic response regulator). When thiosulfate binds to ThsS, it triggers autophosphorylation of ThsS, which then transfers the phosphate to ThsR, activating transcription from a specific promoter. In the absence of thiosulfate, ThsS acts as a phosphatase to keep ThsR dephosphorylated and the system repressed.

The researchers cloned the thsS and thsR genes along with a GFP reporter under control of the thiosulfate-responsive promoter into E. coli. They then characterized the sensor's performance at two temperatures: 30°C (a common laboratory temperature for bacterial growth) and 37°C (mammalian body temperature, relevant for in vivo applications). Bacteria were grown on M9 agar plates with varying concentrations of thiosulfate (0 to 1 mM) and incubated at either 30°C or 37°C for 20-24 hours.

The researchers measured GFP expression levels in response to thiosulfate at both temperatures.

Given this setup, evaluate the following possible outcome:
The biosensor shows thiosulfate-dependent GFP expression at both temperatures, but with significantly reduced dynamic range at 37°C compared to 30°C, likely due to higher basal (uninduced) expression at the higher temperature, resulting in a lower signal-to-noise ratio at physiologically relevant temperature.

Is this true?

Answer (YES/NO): NO